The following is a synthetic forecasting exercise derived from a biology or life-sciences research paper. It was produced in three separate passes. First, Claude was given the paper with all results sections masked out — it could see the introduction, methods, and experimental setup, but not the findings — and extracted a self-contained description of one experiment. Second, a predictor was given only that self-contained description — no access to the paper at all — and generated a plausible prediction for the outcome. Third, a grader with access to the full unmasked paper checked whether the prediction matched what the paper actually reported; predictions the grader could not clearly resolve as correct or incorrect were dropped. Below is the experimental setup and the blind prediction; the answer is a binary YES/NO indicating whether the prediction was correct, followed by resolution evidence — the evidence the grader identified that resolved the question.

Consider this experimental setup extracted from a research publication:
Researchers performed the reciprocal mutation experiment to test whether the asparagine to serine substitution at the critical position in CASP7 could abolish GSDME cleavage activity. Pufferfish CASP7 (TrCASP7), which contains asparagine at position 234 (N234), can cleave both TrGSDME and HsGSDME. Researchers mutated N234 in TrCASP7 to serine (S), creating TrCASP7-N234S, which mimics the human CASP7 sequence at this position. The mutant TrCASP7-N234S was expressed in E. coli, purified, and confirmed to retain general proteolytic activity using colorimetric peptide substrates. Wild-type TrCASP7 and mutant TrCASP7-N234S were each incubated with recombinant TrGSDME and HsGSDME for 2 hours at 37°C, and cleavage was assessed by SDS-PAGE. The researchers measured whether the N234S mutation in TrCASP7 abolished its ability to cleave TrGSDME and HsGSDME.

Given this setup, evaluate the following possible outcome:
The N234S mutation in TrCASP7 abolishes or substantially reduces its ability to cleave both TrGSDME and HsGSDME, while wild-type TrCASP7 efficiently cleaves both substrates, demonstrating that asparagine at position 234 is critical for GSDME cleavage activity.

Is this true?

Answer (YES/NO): NO